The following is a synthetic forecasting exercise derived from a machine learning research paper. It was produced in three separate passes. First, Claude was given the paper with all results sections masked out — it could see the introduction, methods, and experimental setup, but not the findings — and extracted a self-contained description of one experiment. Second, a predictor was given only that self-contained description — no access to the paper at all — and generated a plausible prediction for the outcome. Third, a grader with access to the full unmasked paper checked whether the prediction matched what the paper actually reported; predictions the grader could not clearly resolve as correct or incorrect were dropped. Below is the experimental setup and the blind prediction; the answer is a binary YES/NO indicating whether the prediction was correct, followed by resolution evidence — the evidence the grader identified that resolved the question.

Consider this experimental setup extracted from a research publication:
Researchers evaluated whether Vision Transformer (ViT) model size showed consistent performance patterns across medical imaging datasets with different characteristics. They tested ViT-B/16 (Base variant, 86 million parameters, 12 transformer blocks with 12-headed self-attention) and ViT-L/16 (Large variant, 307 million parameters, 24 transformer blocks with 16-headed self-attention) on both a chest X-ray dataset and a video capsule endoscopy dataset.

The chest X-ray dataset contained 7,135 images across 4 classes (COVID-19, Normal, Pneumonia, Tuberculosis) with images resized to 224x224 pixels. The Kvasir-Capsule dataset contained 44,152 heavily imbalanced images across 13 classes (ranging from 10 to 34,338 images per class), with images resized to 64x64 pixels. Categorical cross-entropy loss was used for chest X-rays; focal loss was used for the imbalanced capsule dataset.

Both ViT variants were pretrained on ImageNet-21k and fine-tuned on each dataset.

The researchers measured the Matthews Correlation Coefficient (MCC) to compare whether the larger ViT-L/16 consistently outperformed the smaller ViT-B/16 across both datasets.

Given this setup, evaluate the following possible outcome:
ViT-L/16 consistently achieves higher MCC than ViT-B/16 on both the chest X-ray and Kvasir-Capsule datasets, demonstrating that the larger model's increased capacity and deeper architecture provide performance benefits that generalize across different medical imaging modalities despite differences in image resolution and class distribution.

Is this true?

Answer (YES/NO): NO